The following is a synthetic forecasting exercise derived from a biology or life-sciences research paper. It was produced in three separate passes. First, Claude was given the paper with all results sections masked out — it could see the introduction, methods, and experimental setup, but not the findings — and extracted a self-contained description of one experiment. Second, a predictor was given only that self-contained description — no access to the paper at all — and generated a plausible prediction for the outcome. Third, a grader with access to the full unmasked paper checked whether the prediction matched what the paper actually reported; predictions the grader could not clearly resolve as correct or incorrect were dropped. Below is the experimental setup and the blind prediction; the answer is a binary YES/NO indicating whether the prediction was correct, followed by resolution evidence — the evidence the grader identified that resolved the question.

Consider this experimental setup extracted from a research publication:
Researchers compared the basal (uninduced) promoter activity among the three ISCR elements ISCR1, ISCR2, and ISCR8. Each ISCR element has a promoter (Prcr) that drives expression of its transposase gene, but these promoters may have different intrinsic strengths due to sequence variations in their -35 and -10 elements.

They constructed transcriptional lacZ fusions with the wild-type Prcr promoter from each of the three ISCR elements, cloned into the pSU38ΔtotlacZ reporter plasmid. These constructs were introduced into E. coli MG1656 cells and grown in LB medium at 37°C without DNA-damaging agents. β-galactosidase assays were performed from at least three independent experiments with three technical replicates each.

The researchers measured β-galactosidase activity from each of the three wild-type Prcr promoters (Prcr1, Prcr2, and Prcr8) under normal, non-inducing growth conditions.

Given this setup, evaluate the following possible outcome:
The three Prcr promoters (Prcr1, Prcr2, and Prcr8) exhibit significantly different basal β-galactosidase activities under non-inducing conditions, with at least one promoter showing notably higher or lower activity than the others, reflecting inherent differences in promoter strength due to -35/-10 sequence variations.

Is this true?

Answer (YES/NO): NO